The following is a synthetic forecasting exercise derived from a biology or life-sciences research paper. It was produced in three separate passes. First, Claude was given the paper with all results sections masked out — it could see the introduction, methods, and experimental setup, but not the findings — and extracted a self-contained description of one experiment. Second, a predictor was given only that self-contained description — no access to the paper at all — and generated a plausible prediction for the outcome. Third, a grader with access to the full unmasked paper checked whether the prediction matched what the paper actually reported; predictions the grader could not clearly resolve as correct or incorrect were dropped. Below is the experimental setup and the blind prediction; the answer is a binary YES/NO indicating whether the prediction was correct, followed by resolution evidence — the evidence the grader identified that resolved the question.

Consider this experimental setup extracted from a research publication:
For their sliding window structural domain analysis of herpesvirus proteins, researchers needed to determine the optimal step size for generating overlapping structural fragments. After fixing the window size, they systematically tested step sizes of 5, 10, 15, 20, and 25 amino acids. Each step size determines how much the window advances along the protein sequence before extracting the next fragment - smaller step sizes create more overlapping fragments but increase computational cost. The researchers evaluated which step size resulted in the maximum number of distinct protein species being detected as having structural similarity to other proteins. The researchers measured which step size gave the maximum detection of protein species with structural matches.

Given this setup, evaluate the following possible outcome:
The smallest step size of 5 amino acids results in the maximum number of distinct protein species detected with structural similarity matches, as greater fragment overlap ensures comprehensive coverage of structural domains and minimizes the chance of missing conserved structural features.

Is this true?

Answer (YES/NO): NO